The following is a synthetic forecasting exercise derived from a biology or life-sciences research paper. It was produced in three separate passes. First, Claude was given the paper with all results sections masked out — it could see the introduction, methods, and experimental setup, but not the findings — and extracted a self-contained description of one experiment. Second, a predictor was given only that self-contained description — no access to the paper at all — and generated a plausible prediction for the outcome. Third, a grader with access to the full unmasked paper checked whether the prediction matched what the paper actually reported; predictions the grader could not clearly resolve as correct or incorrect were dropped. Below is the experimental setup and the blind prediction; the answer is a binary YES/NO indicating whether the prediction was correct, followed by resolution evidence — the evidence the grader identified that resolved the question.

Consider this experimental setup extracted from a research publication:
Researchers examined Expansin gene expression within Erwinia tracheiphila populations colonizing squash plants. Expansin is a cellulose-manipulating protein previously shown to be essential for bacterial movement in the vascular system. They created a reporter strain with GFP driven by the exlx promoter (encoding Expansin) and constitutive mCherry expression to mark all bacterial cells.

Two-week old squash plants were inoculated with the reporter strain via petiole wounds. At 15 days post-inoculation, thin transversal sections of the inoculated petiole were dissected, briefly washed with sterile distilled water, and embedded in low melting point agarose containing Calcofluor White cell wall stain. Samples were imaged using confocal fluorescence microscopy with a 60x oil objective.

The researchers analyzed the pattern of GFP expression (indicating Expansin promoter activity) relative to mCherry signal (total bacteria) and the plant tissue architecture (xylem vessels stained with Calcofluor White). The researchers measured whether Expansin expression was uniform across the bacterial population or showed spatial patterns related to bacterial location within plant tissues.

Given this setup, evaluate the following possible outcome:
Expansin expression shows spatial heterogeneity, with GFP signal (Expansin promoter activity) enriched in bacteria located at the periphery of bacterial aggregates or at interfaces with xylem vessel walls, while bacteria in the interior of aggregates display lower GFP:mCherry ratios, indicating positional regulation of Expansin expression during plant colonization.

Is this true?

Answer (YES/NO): NO